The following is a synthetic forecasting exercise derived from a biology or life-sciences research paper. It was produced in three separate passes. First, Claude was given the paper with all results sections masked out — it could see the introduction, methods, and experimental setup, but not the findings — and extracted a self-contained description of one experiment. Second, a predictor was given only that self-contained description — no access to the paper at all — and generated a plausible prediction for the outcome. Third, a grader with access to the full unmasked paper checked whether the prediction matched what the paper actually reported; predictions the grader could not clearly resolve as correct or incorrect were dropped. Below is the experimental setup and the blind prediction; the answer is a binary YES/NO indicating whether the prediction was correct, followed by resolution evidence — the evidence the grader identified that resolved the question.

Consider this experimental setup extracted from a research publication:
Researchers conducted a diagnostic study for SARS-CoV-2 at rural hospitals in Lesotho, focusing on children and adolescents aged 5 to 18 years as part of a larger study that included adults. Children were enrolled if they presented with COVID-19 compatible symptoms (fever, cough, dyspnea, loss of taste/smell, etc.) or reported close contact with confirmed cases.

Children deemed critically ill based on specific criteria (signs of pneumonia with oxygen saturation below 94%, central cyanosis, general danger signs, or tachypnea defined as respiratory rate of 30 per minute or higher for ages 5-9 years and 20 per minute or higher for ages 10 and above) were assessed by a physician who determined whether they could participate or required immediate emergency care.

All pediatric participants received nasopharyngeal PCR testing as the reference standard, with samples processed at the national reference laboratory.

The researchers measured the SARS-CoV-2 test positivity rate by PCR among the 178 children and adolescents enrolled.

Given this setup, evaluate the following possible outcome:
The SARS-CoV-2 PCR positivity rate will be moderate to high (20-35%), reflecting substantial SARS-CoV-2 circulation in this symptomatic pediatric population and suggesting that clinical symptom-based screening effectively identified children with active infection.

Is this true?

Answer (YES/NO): NO